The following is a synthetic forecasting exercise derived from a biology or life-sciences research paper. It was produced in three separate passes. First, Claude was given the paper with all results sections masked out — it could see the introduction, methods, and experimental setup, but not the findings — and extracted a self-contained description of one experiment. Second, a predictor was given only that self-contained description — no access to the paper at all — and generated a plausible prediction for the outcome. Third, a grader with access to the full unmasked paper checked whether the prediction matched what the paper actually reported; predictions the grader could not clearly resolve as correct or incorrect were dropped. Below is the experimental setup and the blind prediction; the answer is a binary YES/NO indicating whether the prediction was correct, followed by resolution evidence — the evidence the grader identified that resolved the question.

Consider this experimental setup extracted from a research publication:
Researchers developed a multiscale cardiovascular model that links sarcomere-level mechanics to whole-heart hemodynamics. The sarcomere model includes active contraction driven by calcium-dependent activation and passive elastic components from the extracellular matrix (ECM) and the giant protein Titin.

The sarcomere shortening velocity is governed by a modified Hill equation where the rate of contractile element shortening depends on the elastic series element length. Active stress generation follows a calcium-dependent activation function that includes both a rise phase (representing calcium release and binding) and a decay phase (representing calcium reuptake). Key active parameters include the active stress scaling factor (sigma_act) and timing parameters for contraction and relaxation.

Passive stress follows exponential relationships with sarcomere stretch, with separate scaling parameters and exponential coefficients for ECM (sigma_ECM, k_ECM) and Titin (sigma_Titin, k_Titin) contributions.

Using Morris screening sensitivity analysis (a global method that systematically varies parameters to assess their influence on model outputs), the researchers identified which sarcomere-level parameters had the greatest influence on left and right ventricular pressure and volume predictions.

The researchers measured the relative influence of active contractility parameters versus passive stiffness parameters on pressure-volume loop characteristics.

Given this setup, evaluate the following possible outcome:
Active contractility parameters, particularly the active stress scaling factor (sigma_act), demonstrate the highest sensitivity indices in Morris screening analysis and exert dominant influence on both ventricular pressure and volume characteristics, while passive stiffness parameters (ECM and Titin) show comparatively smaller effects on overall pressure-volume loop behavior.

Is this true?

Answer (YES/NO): NO